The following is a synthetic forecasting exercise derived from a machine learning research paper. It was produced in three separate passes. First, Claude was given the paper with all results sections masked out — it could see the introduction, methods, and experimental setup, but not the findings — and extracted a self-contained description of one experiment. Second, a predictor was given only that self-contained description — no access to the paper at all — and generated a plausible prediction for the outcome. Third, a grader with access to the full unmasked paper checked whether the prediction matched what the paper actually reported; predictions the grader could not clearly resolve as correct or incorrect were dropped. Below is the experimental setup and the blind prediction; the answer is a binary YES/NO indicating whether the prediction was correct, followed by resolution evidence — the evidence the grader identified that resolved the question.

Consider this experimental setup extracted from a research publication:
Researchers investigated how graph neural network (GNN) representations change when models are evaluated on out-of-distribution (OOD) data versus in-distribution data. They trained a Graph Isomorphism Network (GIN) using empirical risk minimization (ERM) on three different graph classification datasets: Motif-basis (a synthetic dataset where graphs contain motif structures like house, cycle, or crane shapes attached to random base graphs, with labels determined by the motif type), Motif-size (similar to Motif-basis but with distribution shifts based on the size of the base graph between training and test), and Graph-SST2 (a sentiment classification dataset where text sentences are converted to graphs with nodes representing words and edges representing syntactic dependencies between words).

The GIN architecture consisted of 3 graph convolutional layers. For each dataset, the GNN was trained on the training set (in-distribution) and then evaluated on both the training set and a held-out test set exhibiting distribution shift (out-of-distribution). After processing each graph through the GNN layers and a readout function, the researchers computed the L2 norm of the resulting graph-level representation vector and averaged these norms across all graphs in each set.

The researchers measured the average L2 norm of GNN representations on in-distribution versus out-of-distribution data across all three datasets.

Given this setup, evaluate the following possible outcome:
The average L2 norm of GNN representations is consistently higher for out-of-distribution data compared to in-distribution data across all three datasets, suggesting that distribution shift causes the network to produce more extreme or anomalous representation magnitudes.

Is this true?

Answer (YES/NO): NO